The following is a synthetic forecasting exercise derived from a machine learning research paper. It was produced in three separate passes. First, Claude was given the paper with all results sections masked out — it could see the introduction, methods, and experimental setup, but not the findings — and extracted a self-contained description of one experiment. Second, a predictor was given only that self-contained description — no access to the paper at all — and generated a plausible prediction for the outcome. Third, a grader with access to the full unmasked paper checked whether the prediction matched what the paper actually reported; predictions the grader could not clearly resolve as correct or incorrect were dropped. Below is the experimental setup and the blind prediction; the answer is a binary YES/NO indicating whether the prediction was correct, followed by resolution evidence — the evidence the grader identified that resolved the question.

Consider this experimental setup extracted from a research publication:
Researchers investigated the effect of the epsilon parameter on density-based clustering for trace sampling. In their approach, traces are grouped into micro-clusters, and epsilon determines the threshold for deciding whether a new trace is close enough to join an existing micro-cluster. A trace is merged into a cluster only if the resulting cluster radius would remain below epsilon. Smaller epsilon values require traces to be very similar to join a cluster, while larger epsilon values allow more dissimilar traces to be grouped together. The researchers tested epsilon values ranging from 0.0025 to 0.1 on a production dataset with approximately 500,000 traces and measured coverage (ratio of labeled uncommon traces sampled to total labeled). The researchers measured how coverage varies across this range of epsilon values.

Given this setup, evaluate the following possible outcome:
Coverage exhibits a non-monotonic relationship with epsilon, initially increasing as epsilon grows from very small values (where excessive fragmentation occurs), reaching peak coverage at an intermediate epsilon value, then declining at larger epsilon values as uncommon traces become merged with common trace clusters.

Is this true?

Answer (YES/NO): YES